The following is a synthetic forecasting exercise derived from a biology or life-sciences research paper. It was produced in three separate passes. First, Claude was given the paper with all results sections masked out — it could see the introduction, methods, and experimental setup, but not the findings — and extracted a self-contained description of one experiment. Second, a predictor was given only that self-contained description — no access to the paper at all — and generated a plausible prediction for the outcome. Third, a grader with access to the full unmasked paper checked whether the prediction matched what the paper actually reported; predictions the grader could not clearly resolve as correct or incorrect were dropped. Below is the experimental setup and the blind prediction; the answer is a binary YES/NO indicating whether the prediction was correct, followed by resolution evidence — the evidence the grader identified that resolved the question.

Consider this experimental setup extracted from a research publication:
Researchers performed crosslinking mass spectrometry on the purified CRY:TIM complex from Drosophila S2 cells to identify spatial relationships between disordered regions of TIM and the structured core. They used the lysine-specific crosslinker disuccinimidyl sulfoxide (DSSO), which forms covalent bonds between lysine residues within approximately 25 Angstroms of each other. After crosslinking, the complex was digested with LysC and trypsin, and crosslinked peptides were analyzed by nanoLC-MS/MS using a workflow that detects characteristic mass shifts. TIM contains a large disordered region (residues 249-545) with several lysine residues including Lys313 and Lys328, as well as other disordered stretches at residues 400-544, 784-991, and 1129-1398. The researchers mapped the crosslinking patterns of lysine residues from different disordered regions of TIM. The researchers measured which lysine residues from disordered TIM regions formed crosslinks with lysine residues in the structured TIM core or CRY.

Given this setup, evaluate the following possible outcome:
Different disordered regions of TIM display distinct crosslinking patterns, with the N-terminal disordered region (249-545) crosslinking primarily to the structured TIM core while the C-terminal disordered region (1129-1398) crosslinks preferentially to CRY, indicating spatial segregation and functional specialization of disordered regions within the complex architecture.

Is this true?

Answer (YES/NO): NO